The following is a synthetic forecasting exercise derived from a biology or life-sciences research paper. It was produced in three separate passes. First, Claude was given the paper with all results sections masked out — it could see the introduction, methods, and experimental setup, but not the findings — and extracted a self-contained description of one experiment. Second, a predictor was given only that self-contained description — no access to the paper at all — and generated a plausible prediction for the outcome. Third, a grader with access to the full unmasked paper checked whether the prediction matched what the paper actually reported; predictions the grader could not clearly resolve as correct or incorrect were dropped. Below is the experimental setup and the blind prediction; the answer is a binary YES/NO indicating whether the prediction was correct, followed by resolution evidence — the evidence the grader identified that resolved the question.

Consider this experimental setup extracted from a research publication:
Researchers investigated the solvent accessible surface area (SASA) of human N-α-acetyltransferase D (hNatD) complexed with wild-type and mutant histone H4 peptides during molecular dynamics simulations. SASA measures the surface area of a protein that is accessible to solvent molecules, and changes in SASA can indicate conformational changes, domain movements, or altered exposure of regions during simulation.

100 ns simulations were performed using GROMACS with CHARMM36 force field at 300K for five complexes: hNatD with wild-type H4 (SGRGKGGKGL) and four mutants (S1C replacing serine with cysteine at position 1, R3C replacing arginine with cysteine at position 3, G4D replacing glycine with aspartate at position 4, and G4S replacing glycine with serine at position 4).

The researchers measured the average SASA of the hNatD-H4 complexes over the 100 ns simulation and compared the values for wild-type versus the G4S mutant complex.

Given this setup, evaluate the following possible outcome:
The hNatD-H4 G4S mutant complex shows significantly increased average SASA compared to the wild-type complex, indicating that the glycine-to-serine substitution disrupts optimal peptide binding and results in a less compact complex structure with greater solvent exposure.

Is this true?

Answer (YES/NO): YES